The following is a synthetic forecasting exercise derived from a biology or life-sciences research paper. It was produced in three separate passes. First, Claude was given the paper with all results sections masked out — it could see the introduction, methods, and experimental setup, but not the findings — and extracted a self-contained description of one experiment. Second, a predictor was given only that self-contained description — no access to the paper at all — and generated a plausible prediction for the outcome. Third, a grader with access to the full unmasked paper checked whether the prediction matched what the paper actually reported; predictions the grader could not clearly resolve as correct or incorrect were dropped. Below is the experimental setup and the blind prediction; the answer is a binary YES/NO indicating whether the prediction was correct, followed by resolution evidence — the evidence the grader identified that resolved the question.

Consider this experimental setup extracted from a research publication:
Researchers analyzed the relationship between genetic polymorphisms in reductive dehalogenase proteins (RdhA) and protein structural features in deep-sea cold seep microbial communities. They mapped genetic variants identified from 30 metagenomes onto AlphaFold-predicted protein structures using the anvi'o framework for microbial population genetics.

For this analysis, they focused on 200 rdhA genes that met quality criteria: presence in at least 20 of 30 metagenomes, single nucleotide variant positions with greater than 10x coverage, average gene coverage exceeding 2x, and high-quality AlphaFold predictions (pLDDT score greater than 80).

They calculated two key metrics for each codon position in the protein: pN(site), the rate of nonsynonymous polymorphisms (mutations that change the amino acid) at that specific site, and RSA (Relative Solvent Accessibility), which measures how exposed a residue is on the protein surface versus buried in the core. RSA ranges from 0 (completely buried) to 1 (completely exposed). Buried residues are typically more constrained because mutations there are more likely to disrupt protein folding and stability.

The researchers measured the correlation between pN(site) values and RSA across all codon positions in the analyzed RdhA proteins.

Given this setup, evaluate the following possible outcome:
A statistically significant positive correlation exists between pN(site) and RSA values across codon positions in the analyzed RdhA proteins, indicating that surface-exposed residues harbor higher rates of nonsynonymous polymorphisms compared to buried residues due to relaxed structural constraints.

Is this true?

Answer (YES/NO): YES